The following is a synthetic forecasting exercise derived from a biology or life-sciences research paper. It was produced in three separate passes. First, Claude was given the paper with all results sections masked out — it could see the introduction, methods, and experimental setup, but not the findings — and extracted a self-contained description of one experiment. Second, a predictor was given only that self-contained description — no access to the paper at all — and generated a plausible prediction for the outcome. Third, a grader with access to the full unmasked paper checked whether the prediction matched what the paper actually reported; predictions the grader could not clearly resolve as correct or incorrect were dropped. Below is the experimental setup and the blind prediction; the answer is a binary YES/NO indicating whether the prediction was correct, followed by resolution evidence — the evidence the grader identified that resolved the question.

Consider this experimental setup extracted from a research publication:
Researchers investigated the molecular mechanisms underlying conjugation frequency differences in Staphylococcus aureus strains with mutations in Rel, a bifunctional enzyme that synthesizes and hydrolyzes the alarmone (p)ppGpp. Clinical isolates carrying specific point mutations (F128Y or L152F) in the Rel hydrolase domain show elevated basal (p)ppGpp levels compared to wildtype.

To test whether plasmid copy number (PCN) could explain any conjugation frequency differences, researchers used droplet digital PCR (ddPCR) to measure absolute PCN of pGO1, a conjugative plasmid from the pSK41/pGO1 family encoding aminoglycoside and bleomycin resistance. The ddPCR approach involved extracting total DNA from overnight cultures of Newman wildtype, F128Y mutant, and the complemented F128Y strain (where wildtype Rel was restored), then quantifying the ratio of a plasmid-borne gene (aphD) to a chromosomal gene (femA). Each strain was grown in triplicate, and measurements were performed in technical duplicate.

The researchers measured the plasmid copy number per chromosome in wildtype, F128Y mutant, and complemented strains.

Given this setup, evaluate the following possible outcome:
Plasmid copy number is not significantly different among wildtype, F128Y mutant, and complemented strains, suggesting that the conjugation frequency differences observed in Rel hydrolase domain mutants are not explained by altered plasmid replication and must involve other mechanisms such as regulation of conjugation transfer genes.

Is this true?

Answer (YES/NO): NO